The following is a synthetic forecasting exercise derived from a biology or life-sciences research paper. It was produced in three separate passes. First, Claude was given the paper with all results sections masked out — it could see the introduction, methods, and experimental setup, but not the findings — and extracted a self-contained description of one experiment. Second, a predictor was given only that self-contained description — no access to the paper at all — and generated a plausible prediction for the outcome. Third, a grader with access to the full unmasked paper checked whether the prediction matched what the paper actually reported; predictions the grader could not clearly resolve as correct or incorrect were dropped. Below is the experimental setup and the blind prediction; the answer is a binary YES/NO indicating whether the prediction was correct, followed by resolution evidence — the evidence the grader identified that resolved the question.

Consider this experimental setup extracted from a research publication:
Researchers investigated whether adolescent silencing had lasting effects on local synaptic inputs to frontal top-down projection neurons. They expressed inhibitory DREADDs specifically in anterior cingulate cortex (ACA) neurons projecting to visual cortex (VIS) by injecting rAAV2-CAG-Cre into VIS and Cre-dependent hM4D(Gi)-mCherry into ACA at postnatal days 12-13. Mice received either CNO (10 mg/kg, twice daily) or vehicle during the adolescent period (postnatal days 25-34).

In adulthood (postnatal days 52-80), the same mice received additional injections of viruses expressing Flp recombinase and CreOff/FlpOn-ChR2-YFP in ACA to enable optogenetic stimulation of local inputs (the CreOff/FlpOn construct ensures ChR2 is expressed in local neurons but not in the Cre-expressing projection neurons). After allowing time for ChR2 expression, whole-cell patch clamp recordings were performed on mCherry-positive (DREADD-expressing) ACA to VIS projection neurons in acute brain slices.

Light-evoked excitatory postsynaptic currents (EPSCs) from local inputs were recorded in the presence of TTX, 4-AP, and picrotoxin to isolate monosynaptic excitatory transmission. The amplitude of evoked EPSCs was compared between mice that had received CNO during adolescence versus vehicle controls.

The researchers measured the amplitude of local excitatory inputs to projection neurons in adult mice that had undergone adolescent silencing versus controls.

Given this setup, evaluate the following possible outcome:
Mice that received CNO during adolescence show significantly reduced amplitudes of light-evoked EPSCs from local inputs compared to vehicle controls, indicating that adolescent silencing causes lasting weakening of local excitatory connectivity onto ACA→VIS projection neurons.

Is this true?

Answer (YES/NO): NO